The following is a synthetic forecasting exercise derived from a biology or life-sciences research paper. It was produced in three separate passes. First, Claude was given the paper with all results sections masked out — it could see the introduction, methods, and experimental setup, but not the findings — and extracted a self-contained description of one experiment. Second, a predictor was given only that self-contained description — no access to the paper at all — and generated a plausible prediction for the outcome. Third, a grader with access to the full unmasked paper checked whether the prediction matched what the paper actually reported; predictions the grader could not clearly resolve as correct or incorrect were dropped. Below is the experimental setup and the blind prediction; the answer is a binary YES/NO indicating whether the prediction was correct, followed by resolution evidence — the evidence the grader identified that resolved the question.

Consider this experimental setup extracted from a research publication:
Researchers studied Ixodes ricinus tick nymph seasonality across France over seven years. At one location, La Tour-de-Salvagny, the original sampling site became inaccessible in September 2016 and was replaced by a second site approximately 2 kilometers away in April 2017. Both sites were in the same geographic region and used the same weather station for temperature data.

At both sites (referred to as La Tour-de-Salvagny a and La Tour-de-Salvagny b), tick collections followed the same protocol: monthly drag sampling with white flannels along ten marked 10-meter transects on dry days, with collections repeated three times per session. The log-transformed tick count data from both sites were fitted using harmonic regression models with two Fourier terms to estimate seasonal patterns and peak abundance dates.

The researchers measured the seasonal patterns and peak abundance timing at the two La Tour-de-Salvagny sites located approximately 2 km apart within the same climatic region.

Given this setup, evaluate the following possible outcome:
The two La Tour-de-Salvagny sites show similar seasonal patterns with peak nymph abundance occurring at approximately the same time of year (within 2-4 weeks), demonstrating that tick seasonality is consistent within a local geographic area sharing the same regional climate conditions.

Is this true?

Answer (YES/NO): YES